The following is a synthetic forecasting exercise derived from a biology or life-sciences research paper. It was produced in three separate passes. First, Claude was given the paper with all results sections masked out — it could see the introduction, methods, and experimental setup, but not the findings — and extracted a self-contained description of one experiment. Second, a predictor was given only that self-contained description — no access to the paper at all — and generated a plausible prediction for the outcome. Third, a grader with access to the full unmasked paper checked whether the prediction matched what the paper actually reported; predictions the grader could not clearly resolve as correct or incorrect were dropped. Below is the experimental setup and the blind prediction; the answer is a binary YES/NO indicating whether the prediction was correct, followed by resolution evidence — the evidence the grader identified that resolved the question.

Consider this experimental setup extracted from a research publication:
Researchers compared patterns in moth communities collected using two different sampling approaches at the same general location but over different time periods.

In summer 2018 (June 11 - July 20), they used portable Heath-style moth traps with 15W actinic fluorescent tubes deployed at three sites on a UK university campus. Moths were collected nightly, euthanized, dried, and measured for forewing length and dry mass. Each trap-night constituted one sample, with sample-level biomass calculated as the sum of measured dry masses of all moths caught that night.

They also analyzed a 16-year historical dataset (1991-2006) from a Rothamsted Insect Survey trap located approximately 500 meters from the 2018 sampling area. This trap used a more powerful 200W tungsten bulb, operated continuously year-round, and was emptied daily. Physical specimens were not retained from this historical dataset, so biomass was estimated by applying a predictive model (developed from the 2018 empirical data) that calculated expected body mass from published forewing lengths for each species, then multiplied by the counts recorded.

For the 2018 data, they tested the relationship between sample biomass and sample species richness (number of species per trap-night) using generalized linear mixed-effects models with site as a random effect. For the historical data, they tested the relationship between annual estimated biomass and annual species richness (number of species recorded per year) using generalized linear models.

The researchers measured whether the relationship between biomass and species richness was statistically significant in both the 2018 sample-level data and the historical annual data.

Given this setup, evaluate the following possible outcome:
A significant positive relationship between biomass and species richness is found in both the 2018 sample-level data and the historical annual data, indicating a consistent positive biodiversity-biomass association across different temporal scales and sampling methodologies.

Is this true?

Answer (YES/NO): YES